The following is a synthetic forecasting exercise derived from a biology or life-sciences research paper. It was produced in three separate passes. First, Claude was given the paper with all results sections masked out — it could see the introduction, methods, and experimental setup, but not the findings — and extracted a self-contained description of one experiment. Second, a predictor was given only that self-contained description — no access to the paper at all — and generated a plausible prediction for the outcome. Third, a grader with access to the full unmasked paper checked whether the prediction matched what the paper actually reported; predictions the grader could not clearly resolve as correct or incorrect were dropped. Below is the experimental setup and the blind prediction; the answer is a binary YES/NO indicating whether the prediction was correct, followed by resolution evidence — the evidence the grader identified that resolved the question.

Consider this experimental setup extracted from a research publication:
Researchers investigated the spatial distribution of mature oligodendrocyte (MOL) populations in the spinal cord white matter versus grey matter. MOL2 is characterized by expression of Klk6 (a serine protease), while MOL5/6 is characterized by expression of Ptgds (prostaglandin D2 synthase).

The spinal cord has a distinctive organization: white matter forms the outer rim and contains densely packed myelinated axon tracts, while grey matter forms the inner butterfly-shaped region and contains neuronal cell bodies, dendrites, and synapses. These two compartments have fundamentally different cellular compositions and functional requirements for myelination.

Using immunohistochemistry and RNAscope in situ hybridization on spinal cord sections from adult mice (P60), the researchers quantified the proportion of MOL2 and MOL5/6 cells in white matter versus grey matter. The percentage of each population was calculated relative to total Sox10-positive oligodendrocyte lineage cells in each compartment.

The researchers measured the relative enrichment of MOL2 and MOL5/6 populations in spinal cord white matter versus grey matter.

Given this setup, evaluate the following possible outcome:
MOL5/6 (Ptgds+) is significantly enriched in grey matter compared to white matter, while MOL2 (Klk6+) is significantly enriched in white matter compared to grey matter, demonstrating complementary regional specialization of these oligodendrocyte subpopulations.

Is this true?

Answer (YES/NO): YES